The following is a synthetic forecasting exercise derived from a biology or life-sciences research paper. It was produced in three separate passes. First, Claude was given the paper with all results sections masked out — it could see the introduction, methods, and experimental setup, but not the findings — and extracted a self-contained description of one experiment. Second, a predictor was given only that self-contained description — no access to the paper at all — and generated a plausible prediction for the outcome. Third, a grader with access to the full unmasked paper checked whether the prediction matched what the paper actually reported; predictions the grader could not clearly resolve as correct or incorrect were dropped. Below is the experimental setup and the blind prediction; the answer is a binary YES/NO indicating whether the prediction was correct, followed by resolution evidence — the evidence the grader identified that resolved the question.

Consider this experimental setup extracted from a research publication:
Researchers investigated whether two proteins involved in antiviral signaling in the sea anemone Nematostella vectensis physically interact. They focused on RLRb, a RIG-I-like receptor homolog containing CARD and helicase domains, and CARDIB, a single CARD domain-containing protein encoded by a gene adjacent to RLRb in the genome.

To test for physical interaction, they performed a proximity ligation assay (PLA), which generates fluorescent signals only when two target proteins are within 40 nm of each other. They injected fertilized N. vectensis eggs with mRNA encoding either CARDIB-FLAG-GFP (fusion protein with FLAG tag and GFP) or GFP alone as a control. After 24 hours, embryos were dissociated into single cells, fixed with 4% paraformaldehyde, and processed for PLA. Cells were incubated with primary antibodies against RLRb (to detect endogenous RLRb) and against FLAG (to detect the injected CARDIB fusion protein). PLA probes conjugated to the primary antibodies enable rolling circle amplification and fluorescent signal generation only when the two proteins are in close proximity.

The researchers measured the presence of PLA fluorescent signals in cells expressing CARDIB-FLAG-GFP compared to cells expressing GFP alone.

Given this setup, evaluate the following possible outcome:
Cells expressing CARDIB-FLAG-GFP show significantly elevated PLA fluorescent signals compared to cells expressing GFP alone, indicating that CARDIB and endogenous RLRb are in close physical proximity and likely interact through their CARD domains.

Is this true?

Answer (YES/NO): YES